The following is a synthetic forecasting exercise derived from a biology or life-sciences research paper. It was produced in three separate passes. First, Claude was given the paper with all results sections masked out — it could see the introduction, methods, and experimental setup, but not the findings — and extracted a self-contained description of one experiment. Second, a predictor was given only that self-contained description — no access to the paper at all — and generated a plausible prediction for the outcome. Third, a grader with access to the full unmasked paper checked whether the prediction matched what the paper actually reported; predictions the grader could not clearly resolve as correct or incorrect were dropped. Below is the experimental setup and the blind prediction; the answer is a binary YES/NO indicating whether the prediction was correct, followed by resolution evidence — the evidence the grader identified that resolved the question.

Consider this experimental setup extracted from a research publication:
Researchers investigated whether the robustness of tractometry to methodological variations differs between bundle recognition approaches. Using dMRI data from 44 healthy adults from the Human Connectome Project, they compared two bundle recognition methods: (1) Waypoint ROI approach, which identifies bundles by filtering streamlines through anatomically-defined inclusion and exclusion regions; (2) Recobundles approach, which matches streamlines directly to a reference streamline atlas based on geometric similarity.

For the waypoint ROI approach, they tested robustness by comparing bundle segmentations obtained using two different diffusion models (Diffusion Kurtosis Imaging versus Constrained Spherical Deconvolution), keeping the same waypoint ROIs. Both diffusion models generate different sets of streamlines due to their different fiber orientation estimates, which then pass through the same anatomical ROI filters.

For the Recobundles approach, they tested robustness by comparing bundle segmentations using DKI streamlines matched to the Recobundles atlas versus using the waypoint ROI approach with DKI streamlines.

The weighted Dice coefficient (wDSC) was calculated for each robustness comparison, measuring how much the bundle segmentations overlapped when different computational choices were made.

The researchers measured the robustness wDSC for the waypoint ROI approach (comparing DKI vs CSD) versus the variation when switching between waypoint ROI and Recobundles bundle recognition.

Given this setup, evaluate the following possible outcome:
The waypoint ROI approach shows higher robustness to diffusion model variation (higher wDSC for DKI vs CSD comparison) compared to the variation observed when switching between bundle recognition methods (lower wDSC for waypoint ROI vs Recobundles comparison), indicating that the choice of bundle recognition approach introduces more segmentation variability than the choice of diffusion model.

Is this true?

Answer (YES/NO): YES